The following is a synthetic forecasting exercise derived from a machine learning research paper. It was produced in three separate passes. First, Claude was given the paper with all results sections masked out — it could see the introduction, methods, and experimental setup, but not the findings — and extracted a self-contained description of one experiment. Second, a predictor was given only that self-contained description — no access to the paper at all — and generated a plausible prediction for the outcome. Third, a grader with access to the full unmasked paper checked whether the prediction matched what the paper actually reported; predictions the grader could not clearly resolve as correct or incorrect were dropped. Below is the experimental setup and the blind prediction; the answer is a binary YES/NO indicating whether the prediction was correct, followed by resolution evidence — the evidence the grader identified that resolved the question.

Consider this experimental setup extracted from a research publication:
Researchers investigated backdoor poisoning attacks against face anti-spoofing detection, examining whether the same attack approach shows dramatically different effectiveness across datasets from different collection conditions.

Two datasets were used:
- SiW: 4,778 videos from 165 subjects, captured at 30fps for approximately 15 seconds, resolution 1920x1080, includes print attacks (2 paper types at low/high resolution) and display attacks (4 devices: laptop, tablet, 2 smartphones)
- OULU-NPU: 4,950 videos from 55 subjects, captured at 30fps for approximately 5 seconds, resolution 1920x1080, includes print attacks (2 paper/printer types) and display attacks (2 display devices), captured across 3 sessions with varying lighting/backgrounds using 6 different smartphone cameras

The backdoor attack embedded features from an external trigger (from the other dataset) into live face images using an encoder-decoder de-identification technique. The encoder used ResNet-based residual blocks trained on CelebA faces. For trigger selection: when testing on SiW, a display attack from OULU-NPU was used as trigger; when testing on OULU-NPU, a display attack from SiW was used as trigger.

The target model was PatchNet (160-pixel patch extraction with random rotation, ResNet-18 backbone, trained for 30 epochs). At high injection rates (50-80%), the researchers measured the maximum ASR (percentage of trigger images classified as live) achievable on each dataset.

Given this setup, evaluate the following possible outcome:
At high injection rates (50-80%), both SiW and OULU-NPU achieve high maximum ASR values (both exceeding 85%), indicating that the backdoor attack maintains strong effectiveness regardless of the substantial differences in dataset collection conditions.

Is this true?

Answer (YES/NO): NO